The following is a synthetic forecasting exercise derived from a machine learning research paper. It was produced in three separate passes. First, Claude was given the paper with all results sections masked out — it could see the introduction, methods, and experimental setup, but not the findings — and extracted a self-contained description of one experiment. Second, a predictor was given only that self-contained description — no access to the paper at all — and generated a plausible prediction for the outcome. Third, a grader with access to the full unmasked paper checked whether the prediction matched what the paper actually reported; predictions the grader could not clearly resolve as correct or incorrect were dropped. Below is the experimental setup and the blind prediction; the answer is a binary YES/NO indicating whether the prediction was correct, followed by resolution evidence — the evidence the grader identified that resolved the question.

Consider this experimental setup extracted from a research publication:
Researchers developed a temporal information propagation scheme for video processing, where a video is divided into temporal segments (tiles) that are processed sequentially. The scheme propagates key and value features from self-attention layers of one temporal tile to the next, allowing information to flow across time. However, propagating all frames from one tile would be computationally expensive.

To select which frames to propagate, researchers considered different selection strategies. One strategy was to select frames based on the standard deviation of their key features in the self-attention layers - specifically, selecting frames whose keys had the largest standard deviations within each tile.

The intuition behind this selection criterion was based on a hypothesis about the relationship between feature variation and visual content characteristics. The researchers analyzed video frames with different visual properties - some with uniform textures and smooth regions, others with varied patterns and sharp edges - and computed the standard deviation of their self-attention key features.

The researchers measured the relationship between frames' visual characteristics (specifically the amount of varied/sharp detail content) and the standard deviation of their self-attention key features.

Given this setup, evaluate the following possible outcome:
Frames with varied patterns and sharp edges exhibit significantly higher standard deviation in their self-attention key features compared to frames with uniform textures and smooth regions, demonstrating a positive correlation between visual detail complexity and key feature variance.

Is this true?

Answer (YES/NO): YES